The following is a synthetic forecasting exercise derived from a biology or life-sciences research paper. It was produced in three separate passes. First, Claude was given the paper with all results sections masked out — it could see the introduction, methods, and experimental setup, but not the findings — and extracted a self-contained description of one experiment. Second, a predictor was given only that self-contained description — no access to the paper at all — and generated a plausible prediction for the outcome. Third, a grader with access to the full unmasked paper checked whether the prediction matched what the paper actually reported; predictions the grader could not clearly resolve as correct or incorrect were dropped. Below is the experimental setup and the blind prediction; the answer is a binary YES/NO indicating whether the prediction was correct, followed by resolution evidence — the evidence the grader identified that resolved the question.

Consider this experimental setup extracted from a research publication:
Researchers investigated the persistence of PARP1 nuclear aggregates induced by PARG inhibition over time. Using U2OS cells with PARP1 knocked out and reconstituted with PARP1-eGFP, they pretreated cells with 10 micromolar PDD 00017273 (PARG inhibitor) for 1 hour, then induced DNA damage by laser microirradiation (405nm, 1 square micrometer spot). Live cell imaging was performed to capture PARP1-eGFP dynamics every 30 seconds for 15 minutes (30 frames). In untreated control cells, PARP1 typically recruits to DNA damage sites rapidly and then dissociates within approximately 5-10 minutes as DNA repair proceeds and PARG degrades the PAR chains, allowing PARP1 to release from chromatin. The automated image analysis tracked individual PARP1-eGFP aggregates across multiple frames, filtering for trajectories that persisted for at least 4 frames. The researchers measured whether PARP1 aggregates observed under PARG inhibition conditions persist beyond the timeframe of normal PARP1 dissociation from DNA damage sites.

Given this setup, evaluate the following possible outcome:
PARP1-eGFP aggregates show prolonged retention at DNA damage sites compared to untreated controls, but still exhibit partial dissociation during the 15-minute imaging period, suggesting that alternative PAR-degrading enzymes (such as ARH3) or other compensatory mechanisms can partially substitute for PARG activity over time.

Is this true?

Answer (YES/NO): NO